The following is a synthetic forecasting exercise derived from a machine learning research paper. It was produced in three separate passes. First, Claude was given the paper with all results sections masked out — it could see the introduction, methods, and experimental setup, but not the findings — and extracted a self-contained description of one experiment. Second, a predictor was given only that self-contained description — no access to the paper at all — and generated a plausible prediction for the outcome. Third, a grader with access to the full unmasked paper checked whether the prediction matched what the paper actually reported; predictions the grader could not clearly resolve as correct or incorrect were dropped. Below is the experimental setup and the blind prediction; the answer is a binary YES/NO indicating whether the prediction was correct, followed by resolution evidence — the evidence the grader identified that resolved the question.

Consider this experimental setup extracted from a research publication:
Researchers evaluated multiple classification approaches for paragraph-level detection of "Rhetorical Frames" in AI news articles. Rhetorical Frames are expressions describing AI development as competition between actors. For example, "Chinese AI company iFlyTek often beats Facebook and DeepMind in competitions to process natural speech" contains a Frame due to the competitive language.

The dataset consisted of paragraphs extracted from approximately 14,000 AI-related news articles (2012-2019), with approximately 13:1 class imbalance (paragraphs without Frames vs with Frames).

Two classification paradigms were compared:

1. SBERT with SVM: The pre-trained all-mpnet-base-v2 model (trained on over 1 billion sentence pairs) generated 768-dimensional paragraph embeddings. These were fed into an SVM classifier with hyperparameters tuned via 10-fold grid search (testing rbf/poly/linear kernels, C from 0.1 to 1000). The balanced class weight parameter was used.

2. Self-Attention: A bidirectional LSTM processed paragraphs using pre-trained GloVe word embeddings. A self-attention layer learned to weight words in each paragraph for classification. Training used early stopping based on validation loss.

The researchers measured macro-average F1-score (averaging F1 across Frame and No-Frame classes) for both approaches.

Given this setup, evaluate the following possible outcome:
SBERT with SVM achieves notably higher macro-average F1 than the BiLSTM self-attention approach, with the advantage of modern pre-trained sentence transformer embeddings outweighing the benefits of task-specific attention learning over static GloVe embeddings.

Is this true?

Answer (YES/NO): NO